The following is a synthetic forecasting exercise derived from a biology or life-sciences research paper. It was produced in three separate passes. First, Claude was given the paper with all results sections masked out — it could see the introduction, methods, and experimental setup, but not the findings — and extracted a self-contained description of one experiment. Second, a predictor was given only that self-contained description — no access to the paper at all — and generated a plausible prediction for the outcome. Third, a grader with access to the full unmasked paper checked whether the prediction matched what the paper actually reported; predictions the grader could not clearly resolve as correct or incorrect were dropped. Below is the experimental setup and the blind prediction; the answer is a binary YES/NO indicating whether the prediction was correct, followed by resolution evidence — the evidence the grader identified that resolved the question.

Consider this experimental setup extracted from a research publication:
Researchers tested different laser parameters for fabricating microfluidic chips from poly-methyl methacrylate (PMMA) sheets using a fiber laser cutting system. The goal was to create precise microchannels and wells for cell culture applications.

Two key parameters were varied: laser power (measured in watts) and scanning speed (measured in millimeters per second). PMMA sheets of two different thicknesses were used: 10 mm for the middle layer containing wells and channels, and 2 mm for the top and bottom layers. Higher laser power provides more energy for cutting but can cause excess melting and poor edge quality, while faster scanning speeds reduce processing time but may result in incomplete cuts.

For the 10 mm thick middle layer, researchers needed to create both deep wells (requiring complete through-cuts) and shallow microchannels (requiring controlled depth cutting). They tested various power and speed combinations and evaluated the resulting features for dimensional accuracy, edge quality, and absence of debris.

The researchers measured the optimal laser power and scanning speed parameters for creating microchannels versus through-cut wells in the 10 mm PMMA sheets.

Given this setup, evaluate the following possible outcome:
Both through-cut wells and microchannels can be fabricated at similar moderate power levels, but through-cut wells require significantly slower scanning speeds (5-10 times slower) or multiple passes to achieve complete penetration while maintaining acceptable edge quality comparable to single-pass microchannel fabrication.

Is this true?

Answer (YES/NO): NO